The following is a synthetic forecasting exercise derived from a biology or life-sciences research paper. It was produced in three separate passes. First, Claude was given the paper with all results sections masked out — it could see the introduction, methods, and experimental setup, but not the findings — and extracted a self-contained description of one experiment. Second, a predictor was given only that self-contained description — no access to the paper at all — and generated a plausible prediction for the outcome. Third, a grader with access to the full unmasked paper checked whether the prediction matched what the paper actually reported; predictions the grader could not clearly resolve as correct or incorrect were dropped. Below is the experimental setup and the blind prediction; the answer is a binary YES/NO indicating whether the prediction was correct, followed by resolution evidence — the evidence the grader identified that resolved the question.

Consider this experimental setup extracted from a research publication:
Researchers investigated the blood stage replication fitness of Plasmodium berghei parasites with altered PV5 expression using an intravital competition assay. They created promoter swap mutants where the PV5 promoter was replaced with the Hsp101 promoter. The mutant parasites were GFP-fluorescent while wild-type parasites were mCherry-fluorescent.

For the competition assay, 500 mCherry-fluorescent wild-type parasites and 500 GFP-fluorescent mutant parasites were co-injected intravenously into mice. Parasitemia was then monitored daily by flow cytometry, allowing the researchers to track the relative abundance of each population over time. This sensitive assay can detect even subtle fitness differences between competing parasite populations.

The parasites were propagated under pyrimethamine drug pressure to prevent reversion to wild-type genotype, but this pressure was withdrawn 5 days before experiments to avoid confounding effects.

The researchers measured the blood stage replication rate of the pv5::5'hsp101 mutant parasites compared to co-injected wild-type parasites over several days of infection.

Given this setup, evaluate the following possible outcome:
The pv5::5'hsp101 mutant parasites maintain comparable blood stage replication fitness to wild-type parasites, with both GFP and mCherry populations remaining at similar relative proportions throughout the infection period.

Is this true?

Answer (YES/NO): NO